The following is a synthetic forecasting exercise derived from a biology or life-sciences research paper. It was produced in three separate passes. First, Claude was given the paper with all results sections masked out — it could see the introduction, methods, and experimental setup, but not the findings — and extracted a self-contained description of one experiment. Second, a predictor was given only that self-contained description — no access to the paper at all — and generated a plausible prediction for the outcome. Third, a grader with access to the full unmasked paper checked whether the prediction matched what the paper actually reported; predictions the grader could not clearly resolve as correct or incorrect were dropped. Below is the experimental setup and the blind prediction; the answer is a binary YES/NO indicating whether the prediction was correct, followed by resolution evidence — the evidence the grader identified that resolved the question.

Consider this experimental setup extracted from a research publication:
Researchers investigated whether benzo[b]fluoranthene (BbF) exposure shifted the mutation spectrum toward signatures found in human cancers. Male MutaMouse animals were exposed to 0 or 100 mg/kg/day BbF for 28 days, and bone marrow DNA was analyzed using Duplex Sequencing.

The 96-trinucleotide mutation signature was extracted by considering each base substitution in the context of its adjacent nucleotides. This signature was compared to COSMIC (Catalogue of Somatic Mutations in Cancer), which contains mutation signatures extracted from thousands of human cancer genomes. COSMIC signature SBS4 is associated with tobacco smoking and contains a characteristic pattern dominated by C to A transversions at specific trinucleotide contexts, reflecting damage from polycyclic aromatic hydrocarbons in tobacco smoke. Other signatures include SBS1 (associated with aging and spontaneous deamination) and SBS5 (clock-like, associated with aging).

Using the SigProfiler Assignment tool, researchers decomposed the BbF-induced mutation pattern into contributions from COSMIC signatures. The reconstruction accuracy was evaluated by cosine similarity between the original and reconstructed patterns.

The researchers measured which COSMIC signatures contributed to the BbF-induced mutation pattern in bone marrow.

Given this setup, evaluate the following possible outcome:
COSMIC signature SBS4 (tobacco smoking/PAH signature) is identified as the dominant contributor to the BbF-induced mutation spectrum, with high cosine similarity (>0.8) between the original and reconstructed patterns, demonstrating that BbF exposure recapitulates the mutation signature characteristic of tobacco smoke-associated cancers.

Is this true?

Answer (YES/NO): NO